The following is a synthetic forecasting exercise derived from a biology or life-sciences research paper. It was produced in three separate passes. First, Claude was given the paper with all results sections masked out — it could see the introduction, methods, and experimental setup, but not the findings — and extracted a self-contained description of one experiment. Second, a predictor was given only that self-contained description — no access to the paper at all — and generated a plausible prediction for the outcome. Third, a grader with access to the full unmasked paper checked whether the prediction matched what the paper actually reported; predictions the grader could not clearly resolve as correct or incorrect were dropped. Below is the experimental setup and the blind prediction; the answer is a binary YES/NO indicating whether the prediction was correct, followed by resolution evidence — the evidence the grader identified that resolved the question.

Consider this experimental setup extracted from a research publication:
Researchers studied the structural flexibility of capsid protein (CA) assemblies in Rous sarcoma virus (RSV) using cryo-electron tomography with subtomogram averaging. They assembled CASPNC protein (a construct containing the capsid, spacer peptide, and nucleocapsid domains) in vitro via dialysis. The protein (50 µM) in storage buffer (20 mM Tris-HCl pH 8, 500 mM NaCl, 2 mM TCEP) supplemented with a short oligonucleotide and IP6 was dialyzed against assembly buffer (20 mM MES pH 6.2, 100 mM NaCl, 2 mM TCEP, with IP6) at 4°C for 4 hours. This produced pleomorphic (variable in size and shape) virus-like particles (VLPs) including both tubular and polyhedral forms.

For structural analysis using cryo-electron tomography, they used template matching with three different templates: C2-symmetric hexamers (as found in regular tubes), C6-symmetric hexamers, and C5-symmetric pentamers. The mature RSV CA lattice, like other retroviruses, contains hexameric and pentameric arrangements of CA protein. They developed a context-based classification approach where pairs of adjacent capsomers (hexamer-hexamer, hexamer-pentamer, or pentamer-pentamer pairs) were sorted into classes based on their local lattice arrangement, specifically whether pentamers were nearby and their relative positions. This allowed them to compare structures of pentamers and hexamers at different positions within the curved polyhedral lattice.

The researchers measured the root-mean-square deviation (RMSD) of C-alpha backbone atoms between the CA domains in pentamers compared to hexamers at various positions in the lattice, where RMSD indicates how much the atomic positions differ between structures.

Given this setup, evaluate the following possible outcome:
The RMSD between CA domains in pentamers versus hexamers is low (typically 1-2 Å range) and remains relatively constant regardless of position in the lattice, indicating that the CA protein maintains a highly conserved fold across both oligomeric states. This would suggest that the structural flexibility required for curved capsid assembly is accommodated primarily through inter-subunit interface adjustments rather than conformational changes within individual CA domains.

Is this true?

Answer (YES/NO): NO